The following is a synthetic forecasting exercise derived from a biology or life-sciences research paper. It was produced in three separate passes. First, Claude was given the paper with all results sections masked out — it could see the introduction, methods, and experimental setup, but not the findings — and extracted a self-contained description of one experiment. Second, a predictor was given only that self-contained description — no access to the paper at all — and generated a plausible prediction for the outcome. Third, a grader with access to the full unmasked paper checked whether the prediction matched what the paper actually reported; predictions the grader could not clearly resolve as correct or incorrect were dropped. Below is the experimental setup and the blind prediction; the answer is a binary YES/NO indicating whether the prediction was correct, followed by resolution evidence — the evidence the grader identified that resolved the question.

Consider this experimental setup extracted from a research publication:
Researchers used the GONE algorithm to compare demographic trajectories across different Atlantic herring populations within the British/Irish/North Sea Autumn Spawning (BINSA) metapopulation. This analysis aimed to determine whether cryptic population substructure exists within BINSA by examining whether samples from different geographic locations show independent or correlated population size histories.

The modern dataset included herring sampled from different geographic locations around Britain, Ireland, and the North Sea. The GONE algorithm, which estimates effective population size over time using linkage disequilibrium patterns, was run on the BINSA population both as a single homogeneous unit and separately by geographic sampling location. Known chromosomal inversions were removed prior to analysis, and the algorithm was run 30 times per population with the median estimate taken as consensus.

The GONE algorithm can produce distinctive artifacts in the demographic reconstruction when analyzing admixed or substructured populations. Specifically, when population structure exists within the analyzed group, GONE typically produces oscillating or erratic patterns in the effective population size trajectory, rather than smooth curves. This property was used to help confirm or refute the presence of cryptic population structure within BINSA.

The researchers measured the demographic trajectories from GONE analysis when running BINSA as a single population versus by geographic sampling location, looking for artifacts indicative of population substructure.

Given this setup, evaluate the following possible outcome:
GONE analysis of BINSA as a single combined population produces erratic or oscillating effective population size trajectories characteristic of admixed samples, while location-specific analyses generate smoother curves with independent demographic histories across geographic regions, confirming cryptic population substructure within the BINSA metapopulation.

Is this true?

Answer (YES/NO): NO